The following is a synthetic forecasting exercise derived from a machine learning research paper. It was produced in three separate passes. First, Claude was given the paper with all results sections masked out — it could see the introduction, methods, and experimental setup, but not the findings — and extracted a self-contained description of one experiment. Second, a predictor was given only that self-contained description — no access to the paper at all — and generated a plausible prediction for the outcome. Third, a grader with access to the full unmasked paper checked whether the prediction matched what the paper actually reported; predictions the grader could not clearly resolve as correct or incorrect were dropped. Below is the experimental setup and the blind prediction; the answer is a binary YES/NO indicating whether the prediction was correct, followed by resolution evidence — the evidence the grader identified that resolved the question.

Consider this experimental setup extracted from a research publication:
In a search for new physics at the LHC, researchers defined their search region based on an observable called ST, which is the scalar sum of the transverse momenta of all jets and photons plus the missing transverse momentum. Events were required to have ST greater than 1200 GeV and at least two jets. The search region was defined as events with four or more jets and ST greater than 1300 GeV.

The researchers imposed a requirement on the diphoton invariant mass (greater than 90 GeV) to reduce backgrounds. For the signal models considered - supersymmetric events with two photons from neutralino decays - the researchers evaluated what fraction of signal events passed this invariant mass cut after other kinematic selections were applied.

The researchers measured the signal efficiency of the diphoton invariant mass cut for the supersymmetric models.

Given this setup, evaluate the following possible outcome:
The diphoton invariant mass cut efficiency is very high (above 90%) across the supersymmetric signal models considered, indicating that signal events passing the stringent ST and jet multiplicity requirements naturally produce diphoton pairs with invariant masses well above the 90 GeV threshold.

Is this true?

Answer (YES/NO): YES